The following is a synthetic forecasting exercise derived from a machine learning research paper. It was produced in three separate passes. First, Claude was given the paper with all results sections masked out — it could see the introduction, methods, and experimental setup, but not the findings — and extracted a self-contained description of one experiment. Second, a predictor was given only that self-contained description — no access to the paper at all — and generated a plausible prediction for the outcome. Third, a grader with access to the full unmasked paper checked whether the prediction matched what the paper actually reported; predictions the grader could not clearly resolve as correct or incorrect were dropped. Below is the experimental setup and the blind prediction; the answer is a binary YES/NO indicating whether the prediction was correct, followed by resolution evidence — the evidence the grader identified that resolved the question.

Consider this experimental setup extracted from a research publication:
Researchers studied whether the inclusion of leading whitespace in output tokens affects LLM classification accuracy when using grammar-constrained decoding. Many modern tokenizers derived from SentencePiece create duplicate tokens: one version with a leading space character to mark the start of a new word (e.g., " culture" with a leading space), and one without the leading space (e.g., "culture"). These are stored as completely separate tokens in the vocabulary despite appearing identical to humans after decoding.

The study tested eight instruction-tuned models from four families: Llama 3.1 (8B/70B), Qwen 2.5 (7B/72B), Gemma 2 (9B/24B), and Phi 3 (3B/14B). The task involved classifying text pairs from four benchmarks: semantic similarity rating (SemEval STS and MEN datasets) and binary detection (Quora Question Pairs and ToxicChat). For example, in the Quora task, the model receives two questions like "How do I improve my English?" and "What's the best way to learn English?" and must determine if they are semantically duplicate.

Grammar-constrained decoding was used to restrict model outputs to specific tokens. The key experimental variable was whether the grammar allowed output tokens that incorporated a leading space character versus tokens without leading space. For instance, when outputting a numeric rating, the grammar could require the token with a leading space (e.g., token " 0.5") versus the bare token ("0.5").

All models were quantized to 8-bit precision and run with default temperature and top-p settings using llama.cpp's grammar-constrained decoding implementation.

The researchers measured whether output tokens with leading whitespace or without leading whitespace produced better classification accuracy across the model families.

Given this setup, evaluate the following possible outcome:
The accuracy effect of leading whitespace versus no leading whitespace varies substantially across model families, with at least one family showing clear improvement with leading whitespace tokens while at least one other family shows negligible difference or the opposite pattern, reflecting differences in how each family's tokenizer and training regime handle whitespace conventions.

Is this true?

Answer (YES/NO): YES